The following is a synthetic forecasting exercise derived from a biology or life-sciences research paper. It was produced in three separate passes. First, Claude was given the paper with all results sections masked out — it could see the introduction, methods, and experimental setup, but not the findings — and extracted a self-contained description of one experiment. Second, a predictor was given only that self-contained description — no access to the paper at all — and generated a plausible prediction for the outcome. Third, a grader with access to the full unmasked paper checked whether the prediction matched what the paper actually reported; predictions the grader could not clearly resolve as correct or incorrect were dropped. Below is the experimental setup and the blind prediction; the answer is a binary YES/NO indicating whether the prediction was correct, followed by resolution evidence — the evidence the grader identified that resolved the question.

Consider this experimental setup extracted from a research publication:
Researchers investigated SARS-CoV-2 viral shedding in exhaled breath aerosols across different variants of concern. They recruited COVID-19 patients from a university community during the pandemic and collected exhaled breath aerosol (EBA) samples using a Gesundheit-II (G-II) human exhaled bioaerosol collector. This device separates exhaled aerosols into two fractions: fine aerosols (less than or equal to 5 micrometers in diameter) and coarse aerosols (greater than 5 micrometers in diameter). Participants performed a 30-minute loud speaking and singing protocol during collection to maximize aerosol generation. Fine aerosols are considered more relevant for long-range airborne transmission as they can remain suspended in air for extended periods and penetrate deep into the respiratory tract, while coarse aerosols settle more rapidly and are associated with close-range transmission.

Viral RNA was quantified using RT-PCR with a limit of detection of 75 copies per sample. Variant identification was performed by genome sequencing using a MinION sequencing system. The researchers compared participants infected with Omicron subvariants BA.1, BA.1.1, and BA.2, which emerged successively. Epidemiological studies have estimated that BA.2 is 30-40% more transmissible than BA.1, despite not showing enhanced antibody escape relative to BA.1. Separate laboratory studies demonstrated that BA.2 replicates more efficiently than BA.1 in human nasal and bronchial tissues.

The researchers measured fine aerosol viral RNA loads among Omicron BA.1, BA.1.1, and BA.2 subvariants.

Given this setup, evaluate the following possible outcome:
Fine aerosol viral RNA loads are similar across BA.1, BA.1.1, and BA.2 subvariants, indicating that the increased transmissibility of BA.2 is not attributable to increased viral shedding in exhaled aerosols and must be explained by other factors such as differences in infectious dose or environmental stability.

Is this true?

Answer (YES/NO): YES